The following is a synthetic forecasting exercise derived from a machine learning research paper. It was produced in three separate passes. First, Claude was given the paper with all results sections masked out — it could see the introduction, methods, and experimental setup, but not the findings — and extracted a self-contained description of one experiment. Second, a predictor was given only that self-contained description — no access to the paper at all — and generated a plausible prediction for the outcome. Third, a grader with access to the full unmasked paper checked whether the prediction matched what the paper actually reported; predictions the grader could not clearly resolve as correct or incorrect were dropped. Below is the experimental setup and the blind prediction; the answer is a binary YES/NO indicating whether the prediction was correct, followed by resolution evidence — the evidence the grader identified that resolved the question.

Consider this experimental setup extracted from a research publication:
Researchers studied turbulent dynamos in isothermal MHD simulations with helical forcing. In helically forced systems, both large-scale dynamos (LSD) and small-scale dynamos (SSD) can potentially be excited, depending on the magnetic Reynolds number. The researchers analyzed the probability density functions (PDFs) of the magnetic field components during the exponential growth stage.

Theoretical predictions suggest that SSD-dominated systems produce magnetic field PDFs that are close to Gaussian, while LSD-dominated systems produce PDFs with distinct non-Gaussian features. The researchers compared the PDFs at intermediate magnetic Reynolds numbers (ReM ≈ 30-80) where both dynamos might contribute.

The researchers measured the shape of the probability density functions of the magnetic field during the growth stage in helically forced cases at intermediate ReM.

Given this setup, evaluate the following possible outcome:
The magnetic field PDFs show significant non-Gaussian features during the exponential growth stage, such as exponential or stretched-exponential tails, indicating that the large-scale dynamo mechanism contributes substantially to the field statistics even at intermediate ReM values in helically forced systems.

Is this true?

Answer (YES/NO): NO